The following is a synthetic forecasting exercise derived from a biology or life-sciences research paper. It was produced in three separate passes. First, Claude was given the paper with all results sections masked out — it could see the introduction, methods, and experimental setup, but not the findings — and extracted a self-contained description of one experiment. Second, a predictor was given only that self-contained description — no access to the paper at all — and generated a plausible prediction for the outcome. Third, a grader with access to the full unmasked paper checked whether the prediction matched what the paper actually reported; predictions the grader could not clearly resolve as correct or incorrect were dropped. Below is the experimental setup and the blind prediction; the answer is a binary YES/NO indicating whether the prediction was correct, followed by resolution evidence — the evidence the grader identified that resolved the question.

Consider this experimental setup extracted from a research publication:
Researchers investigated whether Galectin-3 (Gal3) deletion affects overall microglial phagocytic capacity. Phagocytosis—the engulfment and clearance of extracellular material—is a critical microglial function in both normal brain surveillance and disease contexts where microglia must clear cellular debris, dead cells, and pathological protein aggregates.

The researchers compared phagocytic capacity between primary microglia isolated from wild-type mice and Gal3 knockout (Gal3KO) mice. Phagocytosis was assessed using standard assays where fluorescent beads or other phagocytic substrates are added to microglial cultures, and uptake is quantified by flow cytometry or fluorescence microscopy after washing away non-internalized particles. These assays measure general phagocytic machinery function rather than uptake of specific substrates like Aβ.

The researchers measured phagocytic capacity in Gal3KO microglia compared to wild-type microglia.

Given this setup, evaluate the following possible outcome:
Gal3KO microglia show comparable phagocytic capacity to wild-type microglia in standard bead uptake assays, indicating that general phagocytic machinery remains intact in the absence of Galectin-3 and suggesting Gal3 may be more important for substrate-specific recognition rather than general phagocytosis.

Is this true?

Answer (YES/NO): NO